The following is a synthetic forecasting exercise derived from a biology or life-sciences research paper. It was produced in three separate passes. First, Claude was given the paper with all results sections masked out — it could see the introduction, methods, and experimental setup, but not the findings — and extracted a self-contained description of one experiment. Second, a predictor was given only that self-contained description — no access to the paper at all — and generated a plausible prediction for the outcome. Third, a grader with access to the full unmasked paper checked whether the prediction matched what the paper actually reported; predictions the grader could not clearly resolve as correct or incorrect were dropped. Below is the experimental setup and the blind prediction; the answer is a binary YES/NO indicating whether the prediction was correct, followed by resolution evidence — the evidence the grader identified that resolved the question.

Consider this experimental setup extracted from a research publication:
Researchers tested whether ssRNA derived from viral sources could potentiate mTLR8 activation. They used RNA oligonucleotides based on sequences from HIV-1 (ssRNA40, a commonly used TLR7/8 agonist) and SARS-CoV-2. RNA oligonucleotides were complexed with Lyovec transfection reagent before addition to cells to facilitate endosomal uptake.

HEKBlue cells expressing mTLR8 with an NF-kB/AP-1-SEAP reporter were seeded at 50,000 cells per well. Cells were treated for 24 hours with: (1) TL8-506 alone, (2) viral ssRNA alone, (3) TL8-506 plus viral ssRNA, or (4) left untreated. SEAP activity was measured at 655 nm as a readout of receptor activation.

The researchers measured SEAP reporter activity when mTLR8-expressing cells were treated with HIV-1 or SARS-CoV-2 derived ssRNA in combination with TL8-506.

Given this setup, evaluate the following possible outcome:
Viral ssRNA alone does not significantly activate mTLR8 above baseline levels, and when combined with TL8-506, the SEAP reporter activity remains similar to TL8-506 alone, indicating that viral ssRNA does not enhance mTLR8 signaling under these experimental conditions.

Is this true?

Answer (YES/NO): NO